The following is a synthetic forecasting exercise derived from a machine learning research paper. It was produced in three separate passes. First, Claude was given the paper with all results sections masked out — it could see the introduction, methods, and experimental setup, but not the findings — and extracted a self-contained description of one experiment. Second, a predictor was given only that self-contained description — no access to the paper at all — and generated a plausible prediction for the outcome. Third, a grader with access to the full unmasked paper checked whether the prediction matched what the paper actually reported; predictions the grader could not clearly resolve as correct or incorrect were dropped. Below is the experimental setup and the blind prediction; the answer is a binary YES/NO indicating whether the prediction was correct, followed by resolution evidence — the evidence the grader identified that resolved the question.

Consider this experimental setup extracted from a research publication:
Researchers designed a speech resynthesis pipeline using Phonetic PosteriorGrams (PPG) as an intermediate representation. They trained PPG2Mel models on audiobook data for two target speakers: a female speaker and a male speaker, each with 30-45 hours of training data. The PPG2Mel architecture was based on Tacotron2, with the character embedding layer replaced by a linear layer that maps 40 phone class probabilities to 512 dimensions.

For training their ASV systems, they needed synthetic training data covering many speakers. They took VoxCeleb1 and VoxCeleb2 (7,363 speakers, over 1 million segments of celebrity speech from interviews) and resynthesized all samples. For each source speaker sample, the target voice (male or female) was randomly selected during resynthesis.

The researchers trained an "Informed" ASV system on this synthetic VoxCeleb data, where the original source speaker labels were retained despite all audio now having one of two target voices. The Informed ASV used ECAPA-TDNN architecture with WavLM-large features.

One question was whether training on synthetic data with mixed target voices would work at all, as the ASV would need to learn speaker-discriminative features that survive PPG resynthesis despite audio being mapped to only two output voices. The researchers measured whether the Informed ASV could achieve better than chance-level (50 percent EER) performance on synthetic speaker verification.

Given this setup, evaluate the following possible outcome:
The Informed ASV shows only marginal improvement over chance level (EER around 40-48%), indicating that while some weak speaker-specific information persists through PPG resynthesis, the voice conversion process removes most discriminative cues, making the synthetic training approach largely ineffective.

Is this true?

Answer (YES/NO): NO